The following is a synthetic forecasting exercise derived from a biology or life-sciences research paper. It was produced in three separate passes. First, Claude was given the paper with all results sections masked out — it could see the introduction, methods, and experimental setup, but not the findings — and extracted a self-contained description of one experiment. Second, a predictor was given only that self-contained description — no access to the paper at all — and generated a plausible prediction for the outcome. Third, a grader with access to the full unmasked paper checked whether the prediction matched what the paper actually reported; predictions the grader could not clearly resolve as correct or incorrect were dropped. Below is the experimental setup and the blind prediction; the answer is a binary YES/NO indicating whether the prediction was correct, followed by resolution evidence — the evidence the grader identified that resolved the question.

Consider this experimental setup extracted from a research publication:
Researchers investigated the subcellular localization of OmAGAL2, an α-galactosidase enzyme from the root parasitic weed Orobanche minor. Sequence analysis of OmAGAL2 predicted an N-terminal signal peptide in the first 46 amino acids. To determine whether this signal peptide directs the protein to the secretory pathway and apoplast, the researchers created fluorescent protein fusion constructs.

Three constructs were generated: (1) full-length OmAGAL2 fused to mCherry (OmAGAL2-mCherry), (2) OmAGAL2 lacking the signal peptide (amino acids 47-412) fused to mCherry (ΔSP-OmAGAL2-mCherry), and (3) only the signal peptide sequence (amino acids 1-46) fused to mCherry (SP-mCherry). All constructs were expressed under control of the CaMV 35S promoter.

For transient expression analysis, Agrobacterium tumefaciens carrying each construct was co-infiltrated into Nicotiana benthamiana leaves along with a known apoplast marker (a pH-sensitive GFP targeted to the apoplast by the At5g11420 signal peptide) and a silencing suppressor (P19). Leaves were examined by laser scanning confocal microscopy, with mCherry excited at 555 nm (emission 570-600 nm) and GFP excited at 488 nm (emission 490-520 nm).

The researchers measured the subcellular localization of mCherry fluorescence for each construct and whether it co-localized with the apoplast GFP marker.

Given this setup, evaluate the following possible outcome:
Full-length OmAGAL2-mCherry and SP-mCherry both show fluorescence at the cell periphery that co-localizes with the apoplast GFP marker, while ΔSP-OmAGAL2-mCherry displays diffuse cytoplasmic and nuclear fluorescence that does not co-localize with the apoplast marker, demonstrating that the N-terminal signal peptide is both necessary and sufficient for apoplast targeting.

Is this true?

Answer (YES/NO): YES